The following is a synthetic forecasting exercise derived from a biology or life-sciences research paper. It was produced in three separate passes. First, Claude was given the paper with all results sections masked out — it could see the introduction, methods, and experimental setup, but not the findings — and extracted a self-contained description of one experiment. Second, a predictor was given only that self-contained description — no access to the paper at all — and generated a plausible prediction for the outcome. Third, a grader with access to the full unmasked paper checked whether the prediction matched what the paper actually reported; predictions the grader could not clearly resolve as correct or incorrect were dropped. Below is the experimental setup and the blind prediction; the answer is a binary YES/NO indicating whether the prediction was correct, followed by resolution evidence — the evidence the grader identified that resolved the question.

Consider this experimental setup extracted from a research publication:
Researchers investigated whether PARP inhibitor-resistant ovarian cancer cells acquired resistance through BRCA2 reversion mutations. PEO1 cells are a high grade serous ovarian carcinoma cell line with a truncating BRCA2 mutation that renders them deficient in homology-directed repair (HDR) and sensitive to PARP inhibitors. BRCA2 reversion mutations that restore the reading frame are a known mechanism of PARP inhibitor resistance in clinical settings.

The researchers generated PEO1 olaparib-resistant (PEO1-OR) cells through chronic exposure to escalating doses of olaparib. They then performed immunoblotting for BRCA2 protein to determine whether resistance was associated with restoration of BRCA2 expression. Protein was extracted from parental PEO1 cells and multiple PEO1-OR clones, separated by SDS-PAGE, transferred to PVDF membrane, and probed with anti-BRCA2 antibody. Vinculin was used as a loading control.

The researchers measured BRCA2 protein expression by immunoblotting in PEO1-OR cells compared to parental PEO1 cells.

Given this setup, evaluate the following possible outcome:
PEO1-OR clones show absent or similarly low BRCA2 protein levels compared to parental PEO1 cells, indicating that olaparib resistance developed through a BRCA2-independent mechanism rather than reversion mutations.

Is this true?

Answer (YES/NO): YES